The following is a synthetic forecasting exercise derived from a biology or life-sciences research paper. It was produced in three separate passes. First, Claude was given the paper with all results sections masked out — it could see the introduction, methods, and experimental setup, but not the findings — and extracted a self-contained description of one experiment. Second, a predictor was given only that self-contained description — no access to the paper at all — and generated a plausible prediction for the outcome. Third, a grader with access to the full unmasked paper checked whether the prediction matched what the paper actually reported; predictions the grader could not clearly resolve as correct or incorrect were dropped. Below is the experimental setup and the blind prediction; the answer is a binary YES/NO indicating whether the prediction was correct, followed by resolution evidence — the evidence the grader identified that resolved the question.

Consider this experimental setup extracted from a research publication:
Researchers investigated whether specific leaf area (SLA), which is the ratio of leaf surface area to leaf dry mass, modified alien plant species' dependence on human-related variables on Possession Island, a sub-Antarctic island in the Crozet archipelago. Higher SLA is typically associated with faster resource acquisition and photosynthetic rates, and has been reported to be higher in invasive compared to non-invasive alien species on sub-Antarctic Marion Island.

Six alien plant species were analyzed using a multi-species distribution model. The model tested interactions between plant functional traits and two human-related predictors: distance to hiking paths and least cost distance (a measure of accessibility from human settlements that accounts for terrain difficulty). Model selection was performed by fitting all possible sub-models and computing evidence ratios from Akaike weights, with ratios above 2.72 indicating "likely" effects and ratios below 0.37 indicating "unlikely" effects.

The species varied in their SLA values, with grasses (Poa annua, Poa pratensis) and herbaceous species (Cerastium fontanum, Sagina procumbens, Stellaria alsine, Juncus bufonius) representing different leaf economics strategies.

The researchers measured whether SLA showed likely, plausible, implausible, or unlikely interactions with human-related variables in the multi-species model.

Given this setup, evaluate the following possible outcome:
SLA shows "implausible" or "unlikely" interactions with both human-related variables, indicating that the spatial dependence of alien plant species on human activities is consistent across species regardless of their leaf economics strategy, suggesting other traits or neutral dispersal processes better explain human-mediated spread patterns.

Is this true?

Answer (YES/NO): YES